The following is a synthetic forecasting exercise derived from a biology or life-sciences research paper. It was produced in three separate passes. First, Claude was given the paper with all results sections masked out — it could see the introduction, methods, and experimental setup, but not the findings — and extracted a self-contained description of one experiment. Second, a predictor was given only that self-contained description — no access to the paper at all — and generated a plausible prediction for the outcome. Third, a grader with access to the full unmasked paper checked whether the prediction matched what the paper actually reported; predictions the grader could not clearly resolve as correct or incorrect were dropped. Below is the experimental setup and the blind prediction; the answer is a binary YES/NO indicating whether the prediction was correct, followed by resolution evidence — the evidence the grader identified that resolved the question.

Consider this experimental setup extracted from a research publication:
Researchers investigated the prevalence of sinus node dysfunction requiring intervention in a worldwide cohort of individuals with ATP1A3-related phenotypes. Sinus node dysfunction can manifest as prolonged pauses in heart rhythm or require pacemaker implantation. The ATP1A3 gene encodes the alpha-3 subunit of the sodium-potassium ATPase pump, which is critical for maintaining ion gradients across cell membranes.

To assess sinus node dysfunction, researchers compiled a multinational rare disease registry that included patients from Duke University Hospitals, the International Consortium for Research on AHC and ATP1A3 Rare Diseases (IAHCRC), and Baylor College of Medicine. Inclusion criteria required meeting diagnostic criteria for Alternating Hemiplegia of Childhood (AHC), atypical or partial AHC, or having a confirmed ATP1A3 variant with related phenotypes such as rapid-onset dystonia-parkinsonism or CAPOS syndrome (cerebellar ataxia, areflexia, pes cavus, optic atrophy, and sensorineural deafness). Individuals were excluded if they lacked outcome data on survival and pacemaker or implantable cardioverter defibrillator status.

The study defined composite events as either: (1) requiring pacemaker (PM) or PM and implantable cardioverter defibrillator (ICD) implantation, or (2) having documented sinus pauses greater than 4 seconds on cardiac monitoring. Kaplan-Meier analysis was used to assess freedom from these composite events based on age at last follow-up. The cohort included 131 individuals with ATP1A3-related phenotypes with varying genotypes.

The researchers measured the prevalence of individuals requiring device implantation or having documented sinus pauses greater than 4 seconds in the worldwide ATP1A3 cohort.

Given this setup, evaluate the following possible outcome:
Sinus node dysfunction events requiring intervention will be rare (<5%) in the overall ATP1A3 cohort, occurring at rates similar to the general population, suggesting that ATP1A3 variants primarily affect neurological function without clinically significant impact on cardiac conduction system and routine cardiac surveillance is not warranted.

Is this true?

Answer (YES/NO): NO